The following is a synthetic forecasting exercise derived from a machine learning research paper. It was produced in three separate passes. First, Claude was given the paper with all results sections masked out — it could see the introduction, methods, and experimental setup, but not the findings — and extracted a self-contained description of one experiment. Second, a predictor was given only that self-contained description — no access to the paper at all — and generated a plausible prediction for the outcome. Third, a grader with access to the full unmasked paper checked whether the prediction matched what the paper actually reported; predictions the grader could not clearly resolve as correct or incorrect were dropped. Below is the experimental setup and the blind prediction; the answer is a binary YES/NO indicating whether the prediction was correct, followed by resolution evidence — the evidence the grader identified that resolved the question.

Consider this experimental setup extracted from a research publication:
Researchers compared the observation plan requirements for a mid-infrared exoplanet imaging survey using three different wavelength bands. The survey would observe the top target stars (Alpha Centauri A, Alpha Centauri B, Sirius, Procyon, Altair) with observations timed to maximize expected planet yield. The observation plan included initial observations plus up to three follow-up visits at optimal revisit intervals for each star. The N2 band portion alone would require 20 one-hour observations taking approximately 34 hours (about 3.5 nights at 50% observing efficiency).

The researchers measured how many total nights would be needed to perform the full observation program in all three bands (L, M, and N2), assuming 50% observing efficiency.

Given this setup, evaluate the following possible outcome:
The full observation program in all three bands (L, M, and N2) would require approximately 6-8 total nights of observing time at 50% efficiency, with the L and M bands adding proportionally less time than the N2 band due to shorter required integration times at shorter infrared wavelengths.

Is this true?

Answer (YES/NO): NO